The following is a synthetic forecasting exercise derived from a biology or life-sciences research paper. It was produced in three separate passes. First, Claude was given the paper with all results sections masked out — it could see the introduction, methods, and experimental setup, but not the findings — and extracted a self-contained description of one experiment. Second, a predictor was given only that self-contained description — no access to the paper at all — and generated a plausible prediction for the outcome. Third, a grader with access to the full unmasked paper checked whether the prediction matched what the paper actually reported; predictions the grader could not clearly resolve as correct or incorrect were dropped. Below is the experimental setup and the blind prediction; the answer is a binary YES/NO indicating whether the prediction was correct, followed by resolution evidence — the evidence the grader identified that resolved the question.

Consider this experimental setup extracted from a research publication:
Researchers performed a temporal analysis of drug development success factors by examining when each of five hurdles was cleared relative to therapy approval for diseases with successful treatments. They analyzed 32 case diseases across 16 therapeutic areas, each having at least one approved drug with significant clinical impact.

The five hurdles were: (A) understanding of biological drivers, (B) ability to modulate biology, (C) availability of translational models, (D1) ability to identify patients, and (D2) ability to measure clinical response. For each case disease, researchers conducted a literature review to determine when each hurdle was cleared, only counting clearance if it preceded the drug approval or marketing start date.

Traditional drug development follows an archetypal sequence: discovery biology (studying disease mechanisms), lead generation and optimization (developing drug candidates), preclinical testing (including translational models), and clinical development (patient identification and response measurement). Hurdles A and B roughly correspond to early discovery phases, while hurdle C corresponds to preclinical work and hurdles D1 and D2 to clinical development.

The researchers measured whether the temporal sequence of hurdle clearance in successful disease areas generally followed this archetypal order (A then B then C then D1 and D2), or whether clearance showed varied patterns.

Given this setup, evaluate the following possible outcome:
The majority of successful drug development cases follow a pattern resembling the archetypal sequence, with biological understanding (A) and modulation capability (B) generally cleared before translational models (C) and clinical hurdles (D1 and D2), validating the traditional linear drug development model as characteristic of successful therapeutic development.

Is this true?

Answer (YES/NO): NO